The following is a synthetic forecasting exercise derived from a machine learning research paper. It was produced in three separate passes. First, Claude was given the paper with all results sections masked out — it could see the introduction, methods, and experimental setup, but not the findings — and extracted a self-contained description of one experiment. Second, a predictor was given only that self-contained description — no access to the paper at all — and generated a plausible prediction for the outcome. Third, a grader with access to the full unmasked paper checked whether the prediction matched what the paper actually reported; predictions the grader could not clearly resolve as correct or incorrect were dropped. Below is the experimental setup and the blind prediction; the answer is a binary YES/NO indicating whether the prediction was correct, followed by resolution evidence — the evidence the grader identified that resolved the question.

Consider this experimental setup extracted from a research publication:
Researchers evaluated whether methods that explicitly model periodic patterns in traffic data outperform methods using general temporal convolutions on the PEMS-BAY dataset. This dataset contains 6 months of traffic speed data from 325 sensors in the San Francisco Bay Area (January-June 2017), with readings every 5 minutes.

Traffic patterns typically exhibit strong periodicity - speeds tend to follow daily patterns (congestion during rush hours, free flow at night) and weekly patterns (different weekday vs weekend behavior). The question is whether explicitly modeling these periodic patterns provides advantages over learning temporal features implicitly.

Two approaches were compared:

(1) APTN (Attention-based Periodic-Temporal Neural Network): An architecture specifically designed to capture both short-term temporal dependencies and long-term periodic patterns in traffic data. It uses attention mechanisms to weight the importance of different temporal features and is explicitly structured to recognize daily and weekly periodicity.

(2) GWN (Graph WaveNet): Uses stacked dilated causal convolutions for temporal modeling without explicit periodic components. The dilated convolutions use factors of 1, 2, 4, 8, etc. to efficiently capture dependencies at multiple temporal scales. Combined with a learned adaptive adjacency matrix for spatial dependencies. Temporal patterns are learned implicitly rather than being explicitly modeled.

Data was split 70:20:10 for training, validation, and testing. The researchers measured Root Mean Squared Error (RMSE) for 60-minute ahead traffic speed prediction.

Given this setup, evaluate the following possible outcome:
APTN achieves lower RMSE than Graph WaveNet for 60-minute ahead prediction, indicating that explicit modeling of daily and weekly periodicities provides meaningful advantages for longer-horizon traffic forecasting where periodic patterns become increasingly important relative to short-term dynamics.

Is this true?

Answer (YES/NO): NO